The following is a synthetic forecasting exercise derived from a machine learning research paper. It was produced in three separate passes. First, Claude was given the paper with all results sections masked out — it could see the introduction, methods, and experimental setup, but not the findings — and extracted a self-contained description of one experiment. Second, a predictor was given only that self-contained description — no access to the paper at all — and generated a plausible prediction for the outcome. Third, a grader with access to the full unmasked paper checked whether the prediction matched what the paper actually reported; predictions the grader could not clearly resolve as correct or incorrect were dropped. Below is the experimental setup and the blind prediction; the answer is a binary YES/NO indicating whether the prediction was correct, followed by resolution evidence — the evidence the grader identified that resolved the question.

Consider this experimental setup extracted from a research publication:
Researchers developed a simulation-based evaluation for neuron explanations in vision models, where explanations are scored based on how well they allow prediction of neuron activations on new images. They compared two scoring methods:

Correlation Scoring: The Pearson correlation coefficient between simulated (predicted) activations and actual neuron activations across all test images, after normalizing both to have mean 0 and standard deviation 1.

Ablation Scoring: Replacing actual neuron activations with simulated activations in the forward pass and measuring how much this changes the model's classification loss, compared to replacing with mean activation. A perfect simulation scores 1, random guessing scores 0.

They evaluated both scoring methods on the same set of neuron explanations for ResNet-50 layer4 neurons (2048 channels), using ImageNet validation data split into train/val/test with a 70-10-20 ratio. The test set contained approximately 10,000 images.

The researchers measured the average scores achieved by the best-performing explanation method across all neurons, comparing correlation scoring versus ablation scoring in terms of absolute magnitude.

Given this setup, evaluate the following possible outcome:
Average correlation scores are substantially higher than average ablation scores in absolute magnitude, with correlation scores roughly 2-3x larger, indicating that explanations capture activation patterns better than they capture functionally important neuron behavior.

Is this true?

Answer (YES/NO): NO